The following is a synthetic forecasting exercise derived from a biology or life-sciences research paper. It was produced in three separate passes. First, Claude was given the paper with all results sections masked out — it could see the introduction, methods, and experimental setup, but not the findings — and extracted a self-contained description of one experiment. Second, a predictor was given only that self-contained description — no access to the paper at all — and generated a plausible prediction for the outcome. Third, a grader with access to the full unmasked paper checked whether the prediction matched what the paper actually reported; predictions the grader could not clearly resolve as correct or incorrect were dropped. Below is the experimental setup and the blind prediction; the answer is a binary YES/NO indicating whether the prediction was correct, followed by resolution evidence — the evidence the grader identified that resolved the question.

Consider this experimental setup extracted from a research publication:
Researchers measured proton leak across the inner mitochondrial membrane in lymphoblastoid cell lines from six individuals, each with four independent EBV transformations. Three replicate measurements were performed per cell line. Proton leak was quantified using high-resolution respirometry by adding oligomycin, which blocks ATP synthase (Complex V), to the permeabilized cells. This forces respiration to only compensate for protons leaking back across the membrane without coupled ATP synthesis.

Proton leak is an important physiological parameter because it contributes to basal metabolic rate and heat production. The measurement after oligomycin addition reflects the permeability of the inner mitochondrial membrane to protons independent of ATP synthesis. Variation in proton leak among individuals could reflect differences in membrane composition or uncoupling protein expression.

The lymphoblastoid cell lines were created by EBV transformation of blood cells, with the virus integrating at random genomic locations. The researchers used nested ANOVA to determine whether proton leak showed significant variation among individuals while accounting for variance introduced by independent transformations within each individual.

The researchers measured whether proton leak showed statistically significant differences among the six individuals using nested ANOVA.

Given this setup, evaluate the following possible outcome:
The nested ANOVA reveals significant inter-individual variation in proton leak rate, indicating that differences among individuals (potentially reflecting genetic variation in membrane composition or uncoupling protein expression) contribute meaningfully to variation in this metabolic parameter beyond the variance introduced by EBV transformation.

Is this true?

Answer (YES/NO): NO